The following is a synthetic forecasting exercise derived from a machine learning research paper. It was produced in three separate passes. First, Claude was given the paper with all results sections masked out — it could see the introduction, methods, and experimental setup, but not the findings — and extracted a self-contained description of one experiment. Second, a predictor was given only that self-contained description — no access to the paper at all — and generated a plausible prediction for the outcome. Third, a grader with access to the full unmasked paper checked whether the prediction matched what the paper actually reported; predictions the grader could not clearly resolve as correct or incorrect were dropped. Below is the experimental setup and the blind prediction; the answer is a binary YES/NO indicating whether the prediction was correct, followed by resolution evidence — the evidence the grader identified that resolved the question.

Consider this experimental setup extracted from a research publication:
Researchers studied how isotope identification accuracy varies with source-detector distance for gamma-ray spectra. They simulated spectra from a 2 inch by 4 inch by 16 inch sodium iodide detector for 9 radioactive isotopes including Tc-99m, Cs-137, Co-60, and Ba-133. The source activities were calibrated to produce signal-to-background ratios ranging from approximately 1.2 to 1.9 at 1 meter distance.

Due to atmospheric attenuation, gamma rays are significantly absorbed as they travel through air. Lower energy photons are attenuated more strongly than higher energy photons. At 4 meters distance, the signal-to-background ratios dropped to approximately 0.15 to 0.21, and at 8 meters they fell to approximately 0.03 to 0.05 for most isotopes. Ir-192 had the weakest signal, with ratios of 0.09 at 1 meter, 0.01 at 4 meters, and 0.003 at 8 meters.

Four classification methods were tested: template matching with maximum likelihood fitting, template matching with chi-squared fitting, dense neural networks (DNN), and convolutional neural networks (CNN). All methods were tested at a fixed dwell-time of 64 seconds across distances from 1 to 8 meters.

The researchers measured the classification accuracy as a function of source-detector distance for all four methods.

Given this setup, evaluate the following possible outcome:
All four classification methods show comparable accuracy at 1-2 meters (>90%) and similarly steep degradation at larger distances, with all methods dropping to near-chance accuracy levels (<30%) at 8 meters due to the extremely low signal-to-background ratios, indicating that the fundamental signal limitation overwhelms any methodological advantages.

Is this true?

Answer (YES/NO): NO